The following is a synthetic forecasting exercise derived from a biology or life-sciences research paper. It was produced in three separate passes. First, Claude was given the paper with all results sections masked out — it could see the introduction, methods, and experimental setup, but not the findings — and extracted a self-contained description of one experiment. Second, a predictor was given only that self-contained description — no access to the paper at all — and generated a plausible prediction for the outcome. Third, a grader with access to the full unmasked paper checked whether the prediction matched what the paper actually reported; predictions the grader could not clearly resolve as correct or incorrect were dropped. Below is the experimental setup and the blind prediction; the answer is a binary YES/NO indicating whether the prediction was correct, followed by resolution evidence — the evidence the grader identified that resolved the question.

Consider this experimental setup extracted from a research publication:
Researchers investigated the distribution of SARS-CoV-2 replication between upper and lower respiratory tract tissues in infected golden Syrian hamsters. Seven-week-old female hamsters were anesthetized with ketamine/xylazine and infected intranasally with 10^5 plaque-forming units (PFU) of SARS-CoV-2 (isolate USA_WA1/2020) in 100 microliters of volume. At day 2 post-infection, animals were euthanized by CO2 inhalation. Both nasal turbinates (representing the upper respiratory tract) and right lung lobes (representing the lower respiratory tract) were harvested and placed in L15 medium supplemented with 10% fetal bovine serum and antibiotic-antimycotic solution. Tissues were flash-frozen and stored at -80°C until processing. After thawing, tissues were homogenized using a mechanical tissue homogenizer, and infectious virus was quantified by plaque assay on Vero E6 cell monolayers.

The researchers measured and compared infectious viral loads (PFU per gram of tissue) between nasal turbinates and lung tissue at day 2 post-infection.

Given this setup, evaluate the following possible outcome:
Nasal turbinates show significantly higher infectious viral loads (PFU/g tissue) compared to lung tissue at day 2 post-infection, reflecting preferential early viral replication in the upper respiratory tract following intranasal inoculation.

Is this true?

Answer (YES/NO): NO